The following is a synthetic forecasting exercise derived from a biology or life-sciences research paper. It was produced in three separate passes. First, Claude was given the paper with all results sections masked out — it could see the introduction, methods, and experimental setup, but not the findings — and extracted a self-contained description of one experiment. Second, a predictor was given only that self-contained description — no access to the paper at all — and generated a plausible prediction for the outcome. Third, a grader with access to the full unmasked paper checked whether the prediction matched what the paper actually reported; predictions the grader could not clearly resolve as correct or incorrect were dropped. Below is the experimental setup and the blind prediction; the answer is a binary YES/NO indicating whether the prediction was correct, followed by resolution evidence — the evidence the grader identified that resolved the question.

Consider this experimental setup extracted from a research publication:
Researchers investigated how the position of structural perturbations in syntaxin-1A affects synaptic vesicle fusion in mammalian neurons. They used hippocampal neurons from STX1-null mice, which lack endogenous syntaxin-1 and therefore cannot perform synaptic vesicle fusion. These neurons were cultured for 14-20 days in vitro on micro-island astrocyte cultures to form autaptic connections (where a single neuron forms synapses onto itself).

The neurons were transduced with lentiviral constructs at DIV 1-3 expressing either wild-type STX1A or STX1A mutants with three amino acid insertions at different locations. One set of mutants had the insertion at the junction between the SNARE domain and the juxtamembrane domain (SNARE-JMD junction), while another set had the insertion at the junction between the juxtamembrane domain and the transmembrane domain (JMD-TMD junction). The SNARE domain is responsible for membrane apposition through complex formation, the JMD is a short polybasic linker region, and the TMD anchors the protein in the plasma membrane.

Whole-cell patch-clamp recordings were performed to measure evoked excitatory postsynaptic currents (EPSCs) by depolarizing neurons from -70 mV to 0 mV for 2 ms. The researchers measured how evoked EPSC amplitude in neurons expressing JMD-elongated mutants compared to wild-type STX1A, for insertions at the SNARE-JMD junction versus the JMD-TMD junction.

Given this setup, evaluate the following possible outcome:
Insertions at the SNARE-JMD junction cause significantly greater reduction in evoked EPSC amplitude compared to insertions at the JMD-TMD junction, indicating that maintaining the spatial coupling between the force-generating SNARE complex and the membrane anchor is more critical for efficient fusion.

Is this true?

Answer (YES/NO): NO